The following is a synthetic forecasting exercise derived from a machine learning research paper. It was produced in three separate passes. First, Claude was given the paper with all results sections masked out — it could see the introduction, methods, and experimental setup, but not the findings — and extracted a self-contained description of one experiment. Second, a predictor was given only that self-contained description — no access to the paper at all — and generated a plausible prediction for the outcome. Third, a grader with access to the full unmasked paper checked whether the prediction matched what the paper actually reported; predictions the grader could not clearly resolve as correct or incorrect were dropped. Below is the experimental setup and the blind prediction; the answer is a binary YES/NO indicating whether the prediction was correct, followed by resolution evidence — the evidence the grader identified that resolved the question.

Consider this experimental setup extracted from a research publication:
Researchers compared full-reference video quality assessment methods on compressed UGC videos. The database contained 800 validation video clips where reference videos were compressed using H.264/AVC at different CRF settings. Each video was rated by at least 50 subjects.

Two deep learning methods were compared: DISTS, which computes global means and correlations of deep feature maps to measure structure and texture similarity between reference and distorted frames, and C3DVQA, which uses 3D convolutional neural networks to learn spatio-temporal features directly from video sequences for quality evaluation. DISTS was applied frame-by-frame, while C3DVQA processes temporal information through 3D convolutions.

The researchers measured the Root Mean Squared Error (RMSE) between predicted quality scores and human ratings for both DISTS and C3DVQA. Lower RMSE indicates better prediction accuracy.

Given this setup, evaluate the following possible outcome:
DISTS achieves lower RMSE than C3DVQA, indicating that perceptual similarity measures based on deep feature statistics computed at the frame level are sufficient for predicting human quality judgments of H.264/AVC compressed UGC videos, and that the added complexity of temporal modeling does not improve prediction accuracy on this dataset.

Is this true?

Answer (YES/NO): NO